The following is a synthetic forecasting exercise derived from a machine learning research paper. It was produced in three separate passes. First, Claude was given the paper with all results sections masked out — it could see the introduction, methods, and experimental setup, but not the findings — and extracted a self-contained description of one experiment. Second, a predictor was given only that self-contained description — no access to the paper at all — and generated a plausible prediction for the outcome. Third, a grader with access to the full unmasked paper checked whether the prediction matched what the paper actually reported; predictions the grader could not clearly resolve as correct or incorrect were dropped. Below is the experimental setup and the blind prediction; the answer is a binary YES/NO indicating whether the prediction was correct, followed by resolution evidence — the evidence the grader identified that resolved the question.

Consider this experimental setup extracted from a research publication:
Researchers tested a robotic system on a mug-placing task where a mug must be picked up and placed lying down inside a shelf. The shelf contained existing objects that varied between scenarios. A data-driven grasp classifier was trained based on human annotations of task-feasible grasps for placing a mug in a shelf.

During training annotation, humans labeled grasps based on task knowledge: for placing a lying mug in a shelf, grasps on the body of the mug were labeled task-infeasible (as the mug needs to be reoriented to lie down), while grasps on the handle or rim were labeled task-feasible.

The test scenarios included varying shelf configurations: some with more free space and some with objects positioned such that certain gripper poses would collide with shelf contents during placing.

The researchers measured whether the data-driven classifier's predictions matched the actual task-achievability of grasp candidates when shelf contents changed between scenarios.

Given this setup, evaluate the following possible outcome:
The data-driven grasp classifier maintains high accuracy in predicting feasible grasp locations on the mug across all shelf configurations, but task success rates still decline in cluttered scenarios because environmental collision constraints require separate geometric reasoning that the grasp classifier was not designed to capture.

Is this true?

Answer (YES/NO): NO